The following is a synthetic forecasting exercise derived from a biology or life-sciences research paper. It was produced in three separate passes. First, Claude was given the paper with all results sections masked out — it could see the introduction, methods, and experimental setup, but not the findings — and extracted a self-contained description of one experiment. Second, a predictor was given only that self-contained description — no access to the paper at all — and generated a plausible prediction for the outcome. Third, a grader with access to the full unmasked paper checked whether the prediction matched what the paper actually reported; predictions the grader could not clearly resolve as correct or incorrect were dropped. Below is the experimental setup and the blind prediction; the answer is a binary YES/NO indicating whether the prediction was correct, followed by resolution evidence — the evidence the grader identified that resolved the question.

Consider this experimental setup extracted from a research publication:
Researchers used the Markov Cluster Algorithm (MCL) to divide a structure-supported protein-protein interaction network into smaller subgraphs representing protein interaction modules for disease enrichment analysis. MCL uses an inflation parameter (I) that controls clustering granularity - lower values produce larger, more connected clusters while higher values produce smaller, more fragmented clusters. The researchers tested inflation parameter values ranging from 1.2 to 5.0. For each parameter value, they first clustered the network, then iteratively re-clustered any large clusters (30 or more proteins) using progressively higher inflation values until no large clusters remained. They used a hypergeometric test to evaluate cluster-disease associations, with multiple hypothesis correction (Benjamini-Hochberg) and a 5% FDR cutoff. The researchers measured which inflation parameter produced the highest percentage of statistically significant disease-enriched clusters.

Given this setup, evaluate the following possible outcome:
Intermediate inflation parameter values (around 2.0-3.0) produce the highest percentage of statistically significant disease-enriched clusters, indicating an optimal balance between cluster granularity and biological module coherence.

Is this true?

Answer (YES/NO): NO